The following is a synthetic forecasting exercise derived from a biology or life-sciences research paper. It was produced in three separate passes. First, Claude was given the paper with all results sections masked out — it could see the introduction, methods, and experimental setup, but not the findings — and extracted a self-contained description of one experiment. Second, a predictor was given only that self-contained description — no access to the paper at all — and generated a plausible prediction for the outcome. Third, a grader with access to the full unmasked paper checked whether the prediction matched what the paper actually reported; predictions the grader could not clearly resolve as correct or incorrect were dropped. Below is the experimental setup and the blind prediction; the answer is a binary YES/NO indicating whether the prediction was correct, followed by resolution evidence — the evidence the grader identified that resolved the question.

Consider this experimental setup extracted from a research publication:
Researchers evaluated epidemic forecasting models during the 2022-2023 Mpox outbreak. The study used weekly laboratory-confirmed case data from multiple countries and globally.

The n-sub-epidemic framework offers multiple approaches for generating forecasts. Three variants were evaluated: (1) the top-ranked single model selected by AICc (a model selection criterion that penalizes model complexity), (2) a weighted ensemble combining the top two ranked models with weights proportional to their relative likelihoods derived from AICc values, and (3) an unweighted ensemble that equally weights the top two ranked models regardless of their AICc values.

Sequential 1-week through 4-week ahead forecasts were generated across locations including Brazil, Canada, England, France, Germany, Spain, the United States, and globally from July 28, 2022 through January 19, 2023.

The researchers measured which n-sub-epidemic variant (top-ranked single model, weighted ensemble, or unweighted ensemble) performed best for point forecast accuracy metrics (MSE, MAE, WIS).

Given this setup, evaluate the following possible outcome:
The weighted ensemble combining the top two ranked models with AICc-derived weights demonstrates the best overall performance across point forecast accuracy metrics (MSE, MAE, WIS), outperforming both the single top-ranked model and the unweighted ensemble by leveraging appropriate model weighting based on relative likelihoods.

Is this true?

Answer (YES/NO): NO